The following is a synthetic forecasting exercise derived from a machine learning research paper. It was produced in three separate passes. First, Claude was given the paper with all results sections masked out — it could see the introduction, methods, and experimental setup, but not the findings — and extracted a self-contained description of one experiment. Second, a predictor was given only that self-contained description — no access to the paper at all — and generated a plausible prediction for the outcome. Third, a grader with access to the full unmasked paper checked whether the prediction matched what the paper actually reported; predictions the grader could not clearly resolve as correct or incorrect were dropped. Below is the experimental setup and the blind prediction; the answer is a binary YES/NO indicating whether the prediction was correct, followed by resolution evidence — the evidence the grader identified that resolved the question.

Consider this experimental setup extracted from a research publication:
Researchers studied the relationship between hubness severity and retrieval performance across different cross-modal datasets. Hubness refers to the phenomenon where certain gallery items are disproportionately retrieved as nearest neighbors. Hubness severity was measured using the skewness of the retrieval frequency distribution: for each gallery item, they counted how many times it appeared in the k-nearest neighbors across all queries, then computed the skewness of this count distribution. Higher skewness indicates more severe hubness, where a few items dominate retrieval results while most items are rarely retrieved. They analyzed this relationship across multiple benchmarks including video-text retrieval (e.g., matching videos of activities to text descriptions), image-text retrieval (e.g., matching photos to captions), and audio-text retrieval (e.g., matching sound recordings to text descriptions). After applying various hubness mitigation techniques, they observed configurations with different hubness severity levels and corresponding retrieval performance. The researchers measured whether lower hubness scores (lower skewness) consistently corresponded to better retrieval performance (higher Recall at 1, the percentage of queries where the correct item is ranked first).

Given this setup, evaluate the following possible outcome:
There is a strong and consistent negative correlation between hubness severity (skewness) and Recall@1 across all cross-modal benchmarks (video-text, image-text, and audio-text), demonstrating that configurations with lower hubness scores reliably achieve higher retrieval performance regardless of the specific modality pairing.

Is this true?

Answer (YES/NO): NO